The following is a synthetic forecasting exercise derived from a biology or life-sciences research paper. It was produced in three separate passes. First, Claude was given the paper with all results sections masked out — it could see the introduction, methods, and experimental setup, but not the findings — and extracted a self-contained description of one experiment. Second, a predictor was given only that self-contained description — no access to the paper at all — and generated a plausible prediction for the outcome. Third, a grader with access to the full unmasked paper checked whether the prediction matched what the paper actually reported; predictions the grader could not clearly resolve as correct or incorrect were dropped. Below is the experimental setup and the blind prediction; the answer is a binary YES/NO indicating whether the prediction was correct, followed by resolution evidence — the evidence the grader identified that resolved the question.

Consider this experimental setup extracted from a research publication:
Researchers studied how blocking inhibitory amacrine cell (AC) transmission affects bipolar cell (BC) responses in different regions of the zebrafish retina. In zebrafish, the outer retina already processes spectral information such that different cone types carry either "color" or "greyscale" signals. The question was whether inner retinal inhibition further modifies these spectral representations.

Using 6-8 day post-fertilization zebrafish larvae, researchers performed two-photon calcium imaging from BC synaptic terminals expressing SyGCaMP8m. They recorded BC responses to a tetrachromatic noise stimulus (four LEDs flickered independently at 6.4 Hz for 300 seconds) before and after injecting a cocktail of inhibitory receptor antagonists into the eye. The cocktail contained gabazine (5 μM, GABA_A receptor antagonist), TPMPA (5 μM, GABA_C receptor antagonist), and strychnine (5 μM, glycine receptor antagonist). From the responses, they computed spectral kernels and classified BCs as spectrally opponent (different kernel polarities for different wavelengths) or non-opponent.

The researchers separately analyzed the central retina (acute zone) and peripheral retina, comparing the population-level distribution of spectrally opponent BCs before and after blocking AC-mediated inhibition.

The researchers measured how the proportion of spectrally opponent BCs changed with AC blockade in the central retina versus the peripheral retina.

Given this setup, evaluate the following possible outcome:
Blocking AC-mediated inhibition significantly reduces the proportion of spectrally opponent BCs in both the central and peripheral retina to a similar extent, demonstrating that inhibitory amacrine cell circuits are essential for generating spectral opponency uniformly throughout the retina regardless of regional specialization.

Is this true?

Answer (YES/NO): NO